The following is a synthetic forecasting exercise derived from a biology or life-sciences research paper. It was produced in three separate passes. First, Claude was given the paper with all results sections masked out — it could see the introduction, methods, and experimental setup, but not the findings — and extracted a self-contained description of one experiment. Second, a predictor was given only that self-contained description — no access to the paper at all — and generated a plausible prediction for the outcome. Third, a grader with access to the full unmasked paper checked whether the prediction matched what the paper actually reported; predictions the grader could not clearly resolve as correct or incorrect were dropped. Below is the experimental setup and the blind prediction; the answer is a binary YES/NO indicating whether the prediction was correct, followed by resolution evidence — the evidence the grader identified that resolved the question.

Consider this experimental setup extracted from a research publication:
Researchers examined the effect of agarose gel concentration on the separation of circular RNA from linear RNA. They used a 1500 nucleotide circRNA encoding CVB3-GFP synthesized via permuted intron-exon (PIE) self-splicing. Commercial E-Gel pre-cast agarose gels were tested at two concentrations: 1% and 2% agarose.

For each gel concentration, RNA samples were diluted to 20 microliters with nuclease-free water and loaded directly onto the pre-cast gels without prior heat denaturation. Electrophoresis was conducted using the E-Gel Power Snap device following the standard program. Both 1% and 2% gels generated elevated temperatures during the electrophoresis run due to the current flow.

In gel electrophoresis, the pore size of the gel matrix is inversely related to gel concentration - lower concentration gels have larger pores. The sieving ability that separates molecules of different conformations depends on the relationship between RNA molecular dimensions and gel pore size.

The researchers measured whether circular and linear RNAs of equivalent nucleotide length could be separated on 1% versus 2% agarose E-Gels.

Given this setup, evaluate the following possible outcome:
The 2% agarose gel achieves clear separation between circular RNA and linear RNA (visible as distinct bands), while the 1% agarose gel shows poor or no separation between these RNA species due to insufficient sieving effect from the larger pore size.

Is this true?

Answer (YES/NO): YES